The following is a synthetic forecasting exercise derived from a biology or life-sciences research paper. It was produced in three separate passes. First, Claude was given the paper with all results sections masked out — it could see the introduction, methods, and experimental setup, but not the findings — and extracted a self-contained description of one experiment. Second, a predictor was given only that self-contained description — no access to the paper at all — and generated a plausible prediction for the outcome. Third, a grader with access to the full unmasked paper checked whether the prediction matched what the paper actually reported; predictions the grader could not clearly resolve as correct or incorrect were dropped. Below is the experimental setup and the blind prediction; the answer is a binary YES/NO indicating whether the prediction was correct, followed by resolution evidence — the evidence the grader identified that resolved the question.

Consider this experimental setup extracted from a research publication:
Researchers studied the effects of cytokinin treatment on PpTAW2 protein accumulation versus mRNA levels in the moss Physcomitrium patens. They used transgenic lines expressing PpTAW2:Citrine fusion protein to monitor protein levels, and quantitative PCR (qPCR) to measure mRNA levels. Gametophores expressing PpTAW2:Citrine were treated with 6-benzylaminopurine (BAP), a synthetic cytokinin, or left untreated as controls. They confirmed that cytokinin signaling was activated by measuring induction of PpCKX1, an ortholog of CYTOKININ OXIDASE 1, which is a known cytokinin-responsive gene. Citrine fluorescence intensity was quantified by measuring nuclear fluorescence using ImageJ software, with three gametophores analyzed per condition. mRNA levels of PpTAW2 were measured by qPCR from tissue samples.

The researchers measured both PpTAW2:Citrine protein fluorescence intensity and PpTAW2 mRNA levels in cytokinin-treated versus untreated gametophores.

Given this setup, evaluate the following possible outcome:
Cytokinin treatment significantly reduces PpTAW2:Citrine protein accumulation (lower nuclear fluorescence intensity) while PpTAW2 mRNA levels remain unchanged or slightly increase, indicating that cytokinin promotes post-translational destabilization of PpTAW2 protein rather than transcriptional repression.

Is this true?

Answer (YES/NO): NO